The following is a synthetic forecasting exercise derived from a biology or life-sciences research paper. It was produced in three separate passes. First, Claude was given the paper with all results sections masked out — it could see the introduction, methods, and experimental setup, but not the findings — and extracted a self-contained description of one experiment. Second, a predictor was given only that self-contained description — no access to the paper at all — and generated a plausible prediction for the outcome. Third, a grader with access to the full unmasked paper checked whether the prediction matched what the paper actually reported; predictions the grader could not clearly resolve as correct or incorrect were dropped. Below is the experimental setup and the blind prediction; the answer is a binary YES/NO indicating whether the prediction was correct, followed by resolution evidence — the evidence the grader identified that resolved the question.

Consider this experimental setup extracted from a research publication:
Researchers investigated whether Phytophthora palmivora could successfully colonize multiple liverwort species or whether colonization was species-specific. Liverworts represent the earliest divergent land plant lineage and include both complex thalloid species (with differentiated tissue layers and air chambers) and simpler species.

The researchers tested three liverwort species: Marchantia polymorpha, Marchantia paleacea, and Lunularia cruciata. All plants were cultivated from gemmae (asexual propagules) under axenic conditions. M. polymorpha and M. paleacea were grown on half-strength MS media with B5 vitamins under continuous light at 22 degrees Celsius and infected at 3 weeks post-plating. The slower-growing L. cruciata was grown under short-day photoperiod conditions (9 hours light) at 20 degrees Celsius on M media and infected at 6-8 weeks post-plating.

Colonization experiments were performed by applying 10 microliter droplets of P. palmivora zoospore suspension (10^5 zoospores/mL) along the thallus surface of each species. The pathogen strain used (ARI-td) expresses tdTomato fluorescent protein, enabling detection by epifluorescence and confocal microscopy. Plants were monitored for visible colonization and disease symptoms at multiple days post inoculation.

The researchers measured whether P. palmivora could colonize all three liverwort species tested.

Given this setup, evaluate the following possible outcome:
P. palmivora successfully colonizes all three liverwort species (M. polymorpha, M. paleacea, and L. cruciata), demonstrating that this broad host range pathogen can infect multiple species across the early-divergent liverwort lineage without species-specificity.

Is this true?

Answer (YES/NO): YES